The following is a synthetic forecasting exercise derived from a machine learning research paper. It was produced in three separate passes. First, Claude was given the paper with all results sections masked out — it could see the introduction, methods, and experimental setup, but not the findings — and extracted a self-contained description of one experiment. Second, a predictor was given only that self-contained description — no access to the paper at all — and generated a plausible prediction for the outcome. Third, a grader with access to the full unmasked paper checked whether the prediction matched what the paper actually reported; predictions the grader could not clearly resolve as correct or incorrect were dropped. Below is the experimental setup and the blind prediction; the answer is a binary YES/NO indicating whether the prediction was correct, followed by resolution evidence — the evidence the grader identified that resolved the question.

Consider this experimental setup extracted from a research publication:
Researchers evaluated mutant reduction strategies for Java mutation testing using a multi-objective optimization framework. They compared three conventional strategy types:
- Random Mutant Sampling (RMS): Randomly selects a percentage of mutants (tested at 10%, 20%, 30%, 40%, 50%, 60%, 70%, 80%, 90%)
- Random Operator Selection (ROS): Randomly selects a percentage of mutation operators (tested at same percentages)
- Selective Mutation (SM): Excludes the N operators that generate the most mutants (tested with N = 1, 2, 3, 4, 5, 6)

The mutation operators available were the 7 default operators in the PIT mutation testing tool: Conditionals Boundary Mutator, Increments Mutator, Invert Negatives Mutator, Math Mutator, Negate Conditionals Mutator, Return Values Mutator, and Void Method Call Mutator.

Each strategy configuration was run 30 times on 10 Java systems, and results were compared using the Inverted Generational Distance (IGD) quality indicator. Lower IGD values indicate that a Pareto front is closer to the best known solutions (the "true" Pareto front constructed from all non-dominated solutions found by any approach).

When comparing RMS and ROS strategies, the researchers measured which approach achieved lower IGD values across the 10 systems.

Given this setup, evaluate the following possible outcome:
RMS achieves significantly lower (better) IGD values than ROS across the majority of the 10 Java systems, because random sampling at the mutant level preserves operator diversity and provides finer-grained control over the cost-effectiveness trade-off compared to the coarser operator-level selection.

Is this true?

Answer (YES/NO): NO